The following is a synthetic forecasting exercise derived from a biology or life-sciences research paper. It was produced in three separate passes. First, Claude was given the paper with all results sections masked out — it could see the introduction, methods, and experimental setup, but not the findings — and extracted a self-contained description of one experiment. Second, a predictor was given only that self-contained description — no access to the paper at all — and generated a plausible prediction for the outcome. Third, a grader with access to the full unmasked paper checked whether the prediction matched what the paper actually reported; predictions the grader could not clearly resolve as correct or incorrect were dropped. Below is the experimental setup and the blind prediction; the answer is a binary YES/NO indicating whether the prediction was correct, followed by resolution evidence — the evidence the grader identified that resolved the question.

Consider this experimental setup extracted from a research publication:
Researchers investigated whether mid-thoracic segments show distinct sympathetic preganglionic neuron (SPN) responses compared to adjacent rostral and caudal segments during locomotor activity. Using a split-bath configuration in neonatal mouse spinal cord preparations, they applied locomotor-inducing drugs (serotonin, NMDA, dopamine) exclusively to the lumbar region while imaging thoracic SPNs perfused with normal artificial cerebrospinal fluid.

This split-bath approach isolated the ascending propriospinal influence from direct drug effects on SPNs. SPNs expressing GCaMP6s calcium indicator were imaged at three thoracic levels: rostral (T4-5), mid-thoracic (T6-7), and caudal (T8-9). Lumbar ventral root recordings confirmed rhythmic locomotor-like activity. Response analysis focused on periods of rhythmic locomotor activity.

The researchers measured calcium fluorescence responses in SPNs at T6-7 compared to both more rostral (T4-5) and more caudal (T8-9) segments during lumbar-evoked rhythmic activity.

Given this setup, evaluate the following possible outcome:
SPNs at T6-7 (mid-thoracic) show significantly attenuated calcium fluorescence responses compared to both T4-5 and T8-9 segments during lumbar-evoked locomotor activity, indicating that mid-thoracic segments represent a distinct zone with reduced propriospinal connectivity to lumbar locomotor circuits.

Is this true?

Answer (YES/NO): NO